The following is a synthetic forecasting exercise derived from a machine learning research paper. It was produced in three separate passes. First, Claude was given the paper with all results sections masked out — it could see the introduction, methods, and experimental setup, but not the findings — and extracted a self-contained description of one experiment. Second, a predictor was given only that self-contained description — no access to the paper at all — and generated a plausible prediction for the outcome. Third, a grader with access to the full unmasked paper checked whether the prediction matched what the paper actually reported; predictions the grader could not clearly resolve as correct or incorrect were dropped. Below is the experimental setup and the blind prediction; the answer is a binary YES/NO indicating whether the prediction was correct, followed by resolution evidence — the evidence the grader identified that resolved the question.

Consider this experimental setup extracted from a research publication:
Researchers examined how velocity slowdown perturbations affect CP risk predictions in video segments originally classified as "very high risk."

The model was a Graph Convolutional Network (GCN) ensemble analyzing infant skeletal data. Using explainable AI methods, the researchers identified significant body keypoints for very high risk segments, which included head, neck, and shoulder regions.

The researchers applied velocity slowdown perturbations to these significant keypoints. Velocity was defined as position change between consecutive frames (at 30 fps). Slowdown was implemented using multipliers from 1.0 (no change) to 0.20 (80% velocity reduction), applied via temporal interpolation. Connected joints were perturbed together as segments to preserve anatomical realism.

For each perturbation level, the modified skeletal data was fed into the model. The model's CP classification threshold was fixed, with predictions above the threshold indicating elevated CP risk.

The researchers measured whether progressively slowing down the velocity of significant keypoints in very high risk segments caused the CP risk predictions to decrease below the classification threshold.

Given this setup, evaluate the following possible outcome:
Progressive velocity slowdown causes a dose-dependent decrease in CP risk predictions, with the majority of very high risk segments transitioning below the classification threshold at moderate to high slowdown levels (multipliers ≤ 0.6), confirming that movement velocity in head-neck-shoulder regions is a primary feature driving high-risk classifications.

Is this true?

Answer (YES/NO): NO